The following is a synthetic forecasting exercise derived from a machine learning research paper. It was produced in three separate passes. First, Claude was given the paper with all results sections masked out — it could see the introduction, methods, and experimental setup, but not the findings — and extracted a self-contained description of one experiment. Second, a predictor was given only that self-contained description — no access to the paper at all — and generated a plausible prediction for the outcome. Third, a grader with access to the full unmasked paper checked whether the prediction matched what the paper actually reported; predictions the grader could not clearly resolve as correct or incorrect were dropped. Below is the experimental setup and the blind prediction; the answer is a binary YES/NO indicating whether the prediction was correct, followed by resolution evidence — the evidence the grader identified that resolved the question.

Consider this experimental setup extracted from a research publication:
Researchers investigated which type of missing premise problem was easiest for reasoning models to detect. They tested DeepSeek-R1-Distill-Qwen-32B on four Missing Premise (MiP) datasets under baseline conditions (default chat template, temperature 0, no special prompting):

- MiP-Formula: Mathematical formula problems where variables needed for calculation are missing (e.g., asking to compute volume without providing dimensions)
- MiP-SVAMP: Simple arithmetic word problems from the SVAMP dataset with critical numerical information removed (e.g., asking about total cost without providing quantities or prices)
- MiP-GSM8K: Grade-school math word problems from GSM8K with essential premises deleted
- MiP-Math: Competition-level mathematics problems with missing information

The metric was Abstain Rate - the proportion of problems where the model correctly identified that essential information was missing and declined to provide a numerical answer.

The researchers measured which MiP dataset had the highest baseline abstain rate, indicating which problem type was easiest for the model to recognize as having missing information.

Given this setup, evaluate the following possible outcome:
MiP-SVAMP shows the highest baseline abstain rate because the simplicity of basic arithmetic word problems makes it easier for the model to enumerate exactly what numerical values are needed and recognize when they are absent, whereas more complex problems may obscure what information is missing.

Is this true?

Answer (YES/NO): YES